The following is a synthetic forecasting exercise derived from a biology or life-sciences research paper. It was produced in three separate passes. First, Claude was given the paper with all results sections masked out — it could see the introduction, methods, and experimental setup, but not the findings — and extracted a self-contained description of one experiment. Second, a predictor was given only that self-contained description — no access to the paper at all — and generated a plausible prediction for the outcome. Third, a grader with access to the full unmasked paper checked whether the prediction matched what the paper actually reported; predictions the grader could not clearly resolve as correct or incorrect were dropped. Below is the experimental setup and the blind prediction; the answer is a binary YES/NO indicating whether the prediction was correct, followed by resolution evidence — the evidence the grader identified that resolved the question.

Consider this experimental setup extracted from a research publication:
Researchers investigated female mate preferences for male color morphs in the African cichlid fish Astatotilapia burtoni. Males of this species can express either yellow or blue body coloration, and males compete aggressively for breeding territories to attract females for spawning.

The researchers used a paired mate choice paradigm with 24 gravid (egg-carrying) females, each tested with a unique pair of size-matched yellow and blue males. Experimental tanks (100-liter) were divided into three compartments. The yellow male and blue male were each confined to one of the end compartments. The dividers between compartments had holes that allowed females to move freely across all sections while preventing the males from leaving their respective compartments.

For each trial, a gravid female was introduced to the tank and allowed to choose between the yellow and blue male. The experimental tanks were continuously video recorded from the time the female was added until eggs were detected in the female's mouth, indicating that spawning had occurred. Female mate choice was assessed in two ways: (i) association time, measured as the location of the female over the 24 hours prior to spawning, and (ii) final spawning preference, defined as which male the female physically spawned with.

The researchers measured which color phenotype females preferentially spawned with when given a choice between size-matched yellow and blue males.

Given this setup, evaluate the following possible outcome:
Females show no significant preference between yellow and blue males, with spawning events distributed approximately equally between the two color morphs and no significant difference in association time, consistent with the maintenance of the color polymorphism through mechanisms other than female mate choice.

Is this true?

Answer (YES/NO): NO